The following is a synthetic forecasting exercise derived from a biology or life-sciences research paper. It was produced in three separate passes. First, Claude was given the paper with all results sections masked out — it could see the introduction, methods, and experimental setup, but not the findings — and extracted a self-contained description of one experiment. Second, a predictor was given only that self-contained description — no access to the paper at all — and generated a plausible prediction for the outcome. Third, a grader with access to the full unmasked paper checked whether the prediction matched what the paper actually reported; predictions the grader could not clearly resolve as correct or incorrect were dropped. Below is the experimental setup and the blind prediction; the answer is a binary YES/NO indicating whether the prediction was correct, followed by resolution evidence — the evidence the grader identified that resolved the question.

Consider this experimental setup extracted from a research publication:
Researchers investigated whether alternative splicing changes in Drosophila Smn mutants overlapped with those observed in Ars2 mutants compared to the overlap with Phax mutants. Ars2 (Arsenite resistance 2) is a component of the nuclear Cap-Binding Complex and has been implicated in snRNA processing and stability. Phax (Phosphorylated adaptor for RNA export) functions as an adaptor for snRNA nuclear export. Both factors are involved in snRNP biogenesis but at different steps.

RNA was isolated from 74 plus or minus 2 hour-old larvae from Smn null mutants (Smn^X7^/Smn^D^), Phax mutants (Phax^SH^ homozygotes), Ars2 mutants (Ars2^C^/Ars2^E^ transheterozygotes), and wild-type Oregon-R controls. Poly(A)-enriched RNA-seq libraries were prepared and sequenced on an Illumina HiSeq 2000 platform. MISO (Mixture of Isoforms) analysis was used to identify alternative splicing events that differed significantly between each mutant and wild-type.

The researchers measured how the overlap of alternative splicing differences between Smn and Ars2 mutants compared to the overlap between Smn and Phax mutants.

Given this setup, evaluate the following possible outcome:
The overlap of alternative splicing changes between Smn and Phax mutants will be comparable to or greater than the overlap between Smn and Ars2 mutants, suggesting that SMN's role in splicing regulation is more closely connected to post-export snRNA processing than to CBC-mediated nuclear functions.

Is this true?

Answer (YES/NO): YES